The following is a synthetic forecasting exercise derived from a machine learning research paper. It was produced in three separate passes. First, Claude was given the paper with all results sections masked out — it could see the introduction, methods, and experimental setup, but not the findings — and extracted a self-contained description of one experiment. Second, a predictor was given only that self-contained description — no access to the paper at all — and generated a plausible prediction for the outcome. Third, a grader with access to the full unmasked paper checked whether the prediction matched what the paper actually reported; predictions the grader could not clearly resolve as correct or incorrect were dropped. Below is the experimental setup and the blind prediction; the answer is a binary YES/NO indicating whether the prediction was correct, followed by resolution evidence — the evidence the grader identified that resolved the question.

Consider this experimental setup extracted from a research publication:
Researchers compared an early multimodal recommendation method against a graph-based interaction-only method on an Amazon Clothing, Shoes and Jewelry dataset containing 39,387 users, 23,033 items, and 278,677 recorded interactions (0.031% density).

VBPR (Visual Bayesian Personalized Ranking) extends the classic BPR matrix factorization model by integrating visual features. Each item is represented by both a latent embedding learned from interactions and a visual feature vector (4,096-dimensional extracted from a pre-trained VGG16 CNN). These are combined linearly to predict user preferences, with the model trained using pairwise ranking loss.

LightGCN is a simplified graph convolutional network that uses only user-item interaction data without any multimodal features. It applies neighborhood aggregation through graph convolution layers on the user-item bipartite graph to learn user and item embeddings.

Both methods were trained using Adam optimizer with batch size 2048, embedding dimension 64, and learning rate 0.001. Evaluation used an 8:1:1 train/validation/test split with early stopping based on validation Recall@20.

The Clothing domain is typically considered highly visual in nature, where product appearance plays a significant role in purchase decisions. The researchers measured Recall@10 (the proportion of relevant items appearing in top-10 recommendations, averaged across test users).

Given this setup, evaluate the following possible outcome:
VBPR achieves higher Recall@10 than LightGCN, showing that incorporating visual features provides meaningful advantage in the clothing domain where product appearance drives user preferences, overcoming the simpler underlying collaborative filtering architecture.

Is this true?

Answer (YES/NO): NO